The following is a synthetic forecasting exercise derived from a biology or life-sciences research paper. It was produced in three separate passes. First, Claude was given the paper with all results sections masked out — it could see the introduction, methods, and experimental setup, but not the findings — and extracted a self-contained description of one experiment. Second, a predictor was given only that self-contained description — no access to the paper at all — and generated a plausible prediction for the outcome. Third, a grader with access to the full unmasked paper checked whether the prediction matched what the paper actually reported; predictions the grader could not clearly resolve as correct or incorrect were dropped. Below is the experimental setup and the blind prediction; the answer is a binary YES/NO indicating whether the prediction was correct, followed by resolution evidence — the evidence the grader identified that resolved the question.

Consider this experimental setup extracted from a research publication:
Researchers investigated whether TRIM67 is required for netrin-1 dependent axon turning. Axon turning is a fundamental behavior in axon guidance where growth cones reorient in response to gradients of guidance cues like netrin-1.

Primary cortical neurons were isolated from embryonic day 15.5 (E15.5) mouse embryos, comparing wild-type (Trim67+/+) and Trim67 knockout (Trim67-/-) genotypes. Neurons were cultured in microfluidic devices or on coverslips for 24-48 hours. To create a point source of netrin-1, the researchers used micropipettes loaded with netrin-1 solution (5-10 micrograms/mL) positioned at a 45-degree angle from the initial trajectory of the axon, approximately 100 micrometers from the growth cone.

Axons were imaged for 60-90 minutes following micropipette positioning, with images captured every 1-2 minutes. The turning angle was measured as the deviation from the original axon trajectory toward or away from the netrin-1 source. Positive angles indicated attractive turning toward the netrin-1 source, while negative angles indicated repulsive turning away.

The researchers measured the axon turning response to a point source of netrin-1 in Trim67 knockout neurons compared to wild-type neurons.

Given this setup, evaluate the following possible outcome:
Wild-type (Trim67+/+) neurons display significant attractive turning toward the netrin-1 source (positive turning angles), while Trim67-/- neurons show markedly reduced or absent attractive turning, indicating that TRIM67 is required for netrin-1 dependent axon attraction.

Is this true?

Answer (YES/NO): YES